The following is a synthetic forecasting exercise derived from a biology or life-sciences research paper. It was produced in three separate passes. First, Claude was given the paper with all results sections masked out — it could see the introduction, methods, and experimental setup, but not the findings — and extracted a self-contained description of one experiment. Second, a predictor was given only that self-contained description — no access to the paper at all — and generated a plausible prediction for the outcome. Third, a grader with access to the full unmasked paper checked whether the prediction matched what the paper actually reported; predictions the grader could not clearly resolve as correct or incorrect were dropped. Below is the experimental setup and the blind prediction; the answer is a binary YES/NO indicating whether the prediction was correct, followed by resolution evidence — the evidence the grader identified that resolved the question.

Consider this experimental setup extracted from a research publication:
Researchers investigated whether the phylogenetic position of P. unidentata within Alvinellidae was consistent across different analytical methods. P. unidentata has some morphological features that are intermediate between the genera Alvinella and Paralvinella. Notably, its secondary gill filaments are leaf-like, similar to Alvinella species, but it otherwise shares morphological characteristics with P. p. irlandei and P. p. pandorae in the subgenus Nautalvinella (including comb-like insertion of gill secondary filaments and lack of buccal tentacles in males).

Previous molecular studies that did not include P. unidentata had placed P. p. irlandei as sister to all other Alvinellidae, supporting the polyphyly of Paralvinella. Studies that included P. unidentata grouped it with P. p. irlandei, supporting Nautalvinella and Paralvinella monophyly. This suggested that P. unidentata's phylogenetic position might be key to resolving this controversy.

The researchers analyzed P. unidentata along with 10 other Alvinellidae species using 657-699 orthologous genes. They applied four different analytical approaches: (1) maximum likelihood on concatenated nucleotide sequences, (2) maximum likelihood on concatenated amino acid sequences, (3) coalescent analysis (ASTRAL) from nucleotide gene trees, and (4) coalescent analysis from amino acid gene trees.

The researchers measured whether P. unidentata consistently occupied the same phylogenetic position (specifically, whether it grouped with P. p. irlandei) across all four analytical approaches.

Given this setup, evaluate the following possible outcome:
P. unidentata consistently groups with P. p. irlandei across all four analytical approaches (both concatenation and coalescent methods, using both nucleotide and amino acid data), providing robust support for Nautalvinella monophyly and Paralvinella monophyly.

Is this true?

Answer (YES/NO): NO